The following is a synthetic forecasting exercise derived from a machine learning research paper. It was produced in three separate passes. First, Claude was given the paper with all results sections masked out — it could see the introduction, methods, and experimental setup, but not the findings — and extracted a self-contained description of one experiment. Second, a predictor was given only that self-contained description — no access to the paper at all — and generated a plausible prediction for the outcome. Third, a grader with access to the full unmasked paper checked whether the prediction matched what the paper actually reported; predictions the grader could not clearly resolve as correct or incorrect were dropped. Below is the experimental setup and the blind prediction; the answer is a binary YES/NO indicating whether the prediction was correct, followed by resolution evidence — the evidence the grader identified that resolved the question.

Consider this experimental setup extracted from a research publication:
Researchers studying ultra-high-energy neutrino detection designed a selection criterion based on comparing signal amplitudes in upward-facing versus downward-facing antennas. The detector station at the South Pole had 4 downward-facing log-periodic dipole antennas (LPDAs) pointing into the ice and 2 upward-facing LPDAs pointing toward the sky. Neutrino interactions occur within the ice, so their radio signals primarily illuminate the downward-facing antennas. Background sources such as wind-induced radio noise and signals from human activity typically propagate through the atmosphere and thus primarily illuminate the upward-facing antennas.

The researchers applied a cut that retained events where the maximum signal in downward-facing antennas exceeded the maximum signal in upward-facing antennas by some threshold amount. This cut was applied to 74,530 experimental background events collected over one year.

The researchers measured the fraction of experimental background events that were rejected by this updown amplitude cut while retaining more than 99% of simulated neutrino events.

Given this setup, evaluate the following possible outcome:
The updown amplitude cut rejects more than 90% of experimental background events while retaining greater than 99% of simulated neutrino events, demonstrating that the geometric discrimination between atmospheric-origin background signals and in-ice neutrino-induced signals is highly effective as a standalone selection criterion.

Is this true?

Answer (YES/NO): NO